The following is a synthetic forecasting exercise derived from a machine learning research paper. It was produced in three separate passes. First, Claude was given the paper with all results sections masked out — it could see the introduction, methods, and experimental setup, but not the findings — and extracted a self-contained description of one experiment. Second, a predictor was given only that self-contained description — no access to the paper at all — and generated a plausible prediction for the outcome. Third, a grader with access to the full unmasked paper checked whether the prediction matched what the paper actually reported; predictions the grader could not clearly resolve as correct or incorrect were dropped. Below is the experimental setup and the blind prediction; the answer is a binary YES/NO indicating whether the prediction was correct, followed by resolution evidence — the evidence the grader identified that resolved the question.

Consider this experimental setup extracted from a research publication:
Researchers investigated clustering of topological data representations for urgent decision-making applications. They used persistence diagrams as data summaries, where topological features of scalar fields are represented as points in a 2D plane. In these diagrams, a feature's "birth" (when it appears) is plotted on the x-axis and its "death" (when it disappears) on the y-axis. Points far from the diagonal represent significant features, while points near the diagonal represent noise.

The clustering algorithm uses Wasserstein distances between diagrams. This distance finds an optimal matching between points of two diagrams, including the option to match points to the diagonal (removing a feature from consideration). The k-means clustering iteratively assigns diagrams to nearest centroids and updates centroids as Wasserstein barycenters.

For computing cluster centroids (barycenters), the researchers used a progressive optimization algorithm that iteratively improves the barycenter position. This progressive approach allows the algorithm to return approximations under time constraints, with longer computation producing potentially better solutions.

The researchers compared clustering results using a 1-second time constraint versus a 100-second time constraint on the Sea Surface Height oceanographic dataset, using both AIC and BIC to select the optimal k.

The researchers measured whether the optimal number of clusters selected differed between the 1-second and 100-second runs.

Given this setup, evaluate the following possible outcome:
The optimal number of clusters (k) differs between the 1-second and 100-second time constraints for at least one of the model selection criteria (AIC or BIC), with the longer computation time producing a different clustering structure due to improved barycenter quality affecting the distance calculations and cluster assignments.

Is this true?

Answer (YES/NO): YES